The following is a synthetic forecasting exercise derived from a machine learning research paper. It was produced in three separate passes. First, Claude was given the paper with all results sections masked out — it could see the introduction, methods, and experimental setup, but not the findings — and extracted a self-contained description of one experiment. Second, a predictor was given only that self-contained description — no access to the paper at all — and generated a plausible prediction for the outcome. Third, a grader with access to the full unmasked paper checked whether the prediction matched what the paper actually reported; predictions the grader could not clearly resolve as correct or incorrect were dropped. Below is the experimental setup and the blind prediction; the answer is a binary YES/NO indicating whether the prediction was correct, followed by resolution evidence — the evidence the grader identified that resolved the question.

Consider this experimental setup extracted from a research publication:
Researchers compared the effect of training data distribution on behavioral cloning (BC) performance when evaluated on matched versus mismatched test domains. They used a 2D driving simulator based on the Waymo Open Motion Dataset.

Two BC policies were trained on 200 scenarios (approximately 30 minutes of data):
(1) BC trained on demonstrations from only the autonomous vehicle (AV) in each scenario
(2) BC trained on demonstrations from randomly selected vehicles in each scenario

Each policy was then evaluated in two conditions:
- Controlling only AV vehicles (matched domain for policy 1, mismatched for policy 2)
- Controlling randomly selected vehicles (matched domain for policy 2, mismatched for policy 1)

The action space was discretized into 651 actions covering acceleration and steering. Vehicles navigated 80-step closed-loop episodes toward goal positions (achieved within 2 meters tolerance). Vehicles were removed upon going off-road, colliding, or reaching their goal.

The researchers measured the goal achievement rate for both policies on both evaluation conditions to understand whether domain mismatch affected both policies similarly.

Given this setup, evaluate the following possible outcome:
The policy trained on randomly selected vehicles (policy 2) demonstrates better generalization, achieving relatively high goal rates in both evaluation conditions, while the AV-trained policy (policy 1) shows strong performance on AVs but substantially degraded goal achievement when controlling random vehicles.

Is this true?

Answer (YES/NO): NO